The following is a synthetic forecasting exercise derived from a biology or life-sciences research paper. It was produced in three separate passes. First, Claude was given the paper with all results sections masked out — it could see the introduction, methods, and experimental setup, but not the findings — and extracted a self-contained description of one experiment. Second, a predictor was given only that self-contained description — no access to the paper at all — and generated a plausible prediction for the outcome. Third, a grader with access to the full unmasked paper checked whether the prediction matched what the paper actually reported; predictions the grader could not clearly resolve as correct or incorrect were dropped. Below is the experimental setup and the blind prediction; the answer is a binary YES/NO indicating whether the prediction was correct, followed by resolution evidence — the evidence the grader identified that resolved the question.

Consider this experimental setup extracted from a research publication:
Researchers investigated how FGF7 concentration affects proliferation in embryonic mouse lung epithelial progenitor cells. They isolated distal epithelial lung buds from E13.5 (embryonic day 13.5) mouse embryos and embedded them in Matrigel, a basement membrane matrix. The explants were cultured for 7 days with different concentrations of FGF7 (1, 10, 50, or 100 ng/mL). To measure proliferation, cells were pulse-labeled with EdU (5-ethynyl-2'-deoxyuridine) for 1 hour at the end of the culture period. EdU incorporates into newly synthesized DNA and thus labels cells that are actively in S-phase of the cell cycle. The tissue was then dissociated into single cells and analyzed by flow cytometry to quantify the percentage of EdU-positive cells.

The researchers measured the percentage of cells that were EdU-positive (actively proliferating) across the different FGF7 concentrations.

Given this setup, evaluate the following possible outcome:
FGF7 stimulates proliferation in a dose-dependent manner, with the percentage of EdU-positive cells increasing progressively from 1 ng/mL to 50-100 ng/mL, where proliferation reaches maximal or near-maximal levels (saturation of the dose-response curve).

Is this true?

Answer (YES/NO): NO